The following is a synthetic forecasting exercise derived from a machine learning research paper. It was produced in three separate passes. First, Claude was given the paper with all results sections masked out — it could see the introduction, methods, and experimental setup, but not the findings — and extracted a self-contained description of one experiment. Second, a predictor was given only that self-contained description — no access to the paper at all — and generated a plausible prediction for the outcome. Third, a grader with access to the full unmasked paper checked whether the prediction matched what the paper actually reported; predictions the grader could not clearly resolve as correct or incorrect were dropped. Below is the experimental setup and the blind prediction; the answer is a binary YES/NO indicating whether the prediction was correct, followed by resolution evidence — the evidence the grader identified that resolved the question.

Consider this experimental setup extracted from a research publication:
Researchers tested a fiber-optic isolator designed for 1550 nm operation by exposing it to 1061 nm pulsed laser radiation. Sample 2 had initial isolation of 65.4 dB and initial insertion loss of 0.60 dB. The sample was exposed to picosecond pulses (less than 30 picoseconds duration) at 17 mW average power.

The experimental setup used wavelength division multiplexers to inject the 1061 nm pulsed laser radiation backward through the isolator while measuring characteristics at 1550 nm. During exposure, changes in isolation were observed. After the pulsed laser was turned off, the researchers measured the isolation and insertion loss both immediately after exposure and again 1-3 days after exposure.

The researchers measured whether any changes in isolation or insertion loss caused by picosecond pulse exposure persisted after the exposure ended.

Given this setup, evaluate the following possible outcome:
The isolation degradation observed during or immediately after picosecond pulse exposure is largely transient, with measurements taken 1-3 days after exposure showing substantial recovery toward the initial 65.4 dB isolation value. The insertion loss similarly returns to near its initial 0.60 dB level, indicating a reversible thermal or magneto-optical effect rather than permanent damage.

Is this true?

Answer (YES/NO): YES